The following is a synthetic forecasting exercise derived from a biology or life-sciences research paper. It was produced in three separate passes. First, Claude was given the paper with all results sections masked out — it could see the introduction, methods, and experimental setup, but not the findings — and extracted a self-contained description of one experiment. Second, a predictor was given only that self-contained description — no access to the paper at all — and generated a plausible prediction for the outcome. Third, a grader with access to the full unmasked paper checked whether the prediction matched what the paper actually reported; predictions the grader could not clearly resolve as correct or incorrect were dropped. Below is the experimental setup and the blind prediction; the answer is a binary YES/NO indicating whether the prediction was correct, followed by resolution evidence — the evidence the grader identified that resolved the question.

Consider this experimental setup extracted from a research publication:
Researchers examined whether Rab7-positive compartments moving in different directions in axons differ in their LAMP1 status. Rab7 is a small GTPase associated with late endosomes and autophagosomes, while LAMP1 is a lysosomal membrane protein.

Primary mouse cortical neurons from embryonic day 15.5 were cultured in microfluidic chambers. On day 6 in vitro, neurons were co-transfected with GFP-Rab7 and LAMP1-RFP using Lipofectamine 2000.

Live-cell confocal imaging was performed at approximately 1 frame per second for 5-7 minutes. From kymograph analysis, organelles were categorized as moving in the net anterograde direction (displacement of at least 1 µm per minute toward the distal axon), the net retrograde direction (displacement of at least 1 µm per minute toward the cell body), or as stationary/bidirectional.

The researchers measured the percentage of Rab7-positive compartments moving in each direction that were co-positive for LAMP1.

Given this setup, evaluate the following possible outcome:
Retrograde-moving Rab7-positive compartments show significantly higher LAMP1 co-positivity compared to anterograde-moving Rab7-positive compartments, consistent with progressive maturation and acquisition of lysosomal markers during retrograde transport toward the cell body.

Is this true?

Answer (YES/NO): YES